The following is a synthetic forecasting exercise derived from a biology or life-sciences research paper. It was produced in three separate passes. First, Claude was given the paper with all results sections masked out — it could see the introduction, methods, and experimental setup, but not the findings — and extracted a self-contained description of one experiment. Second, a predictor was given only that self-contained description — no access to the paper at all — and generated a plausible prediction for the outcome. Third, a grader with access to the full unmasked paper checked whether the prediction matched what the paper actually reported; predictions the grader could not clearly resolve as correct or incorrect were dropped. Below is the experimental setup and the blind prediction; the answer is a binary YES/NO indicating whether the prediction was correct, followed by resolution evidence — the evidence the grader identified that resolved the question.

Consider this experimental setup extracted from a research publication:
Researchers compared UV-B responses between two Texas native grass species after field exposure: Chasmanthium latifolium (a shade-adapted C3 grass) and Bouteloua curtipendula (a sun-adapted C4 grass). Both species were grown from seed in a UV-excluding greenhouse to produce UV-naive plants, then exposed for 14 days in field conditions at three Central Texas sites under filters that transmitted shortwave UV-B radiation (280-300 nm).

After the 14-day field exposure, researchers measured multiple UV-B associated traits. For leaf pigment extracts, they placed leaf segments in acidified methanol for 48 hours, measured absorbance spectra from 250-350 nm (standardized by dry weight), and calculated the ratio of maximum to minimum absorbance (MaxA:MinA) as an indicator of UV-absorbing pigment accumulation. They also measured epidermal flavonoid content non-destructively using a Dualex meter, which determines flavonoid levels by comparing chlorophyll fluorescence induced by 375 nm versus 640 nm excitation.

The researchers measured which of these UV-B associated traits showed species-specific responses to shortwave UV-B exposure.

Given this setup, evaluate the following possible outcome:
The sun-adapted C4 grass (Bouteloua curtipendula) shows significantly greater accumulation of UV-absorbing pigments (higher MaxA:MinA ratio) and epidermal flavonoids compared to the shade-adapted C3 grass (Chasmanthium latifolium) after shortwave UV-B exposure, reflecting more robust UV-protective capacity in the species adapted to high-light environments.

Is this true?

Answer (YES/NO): NO